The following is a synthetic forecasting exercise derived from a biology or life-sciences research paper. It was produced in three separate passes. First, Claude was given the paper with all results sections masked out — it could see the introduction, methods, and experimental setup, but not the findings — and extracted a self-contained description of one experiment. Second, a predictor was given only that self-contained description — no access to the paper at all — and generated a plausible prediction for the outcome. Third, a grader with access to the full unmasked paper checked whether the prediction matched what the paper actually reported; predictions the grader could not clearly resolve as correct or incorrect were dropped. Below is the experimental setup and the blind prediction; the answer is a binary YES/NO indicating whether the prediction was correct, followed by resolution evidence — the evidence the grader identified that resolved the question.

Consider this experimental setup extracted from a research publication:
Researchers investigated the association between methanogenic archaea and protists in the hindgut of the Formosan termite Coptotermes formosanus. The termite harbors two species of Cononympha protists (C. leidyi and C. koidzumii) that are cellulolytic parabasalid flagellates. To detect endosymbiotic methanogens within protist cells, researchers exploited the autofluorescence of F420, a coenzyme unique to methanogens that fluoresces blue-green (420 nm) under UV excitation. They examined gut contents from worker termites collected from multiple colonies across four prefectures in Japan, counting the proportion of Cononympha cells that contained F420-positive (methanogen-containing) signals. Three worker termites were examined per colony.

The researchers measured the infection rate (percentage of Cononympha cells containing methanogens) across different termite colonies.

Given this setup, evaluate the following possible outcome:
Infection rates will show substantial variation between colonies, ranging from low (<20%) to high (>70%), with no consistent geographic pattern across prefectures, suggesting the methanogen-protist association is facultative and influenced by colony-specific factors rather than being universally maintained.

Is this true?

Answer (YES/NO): YES